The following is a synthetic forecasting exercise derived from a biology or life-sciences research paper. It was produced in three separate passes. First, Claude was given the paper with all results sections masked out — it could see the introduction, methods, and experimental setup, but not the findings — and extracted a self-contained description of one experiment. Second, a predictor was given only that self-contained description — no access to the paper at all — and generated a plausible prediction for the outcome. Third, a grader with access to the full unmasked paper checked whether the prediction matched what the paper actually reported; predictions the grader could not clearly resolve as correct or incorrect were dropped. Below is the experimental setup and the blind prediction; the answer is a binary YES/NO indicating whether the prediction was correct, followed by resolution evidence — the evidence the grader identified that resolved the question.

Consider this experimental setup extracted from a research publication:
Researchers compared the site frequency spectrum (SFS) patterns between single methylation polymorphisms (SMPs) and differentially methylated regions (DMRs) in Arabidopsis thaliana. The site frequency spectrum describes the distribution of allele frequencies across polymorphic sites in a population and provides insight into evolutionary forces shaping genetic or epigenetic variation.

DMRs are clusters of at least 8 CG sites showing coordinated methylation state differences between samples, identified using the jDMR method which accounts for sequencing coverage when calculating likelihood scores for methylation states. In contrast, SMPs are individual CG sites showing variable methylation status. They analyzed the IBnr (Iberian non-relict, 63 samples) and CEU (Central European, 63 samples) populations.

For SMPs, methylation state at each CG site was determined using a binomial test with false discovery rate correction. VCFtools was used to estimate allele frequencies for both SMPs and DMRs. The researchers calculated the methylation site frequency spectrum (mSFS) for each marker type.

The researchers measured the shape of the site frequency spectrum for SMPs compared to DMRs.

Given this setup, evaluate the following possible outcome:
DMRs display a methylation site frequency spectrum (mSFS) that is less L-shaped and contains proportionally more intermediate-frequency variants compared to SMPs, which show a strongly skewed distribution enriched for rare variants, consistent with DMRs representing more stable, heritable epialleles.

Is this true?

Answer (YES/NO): NO